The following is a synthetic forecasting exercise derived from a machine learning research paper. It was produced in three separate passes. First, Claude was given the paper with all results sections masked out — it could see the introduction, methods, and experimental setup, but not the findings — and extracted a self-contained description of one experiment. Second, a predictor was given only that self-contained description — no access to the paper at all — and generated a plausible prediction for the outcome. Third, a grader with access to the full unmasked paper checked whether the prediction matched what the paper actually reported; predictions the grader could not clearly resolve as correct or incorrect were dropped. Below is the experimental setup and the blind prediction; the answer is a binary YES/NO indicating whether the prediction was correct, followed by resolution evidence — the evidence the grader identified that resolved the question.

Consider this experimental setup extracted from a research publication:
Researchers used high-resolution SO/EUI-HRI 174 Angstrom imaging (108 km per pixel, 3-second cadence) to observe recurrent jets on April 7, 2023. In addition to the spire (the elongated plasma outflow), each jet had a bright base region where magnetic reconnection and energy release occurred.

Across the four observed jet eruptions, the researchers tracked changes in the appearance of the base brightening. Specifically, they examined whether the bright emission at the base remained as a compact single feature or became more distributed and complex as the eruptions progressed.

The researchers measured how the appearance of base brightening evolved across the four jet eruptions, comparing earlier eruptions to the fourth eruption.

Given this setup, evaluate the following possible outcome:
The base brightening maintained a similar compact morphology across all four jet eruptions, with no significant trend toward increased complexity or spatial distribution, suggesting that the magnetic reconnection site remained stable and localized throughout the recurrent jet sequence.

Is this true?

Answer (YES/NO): NO